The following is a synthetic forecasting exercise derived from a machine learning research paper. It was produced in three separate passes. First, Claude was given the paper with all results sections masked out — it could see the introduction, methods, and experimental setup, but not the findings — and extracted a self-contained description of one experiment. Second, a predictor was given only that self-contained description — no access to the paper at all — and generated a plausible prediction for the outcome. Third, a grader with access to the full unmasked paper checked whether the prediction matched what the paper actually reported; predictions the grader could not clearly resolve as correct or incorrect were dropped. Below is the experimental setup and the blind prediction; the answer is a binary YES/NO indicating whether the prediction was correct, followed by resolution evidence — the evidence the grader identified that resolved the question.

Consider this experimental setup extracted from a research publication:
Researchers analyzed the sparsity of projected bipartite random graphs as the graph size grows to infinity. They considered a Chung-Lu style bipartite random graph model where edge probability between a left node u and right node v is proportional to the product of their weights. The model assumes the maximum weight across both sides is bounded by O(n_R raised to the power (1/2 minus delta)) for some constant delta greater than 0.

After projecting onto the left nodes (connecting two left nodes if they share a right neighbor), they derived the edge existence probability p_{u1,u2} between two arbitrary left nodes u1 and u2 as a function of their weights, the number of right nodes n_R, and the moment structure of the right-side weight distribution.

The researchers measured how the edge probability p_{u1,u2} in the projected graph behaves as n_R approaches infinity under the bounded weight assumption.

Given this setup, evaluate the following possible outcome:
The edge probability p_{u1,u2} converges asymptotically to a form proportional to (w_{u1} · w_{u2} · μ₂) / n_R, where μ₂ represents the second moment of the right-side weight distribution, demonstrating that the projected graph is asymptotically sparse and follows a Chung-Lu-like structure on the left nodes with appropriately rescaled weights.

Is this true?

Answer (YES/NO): NO